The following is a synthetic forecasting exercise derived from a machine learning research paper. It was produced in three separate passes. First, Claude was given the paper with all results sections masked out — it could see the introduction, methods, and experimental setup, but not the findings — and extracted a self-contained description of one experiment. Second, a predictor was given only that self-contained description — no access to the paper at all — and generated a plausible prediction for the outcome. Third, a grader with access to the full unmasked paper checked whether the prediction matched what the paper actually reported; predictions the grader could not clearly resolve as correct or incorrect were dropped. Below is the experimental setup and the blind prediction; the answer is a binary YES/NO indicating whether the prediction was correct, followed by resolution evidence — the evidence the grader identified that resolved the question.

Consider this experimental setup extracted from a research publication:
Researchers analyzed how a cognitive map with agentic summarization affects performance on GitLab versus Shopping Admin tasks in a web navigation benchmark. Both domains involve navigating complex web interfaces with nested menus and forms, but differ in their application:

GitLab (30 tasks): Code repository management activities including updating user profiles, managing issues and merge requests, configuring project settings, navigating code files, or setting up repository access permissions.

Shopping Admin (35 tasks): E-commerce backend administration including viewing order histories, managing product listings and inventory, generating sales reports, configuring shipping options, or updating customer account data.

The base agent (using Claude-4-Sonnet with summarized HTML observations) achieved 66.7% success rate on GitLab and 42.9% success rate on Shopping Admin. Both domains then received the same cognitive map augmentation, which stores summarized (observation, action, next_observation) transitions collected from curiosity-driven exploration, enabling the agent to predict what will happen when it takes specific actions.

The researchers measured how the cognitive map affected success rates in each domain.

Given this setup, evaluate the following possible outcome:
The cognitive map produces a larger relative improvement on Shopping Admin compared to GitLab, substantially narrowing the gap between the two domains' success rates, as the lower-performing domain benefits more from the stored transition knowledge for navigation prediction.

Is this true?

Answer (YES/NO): YES